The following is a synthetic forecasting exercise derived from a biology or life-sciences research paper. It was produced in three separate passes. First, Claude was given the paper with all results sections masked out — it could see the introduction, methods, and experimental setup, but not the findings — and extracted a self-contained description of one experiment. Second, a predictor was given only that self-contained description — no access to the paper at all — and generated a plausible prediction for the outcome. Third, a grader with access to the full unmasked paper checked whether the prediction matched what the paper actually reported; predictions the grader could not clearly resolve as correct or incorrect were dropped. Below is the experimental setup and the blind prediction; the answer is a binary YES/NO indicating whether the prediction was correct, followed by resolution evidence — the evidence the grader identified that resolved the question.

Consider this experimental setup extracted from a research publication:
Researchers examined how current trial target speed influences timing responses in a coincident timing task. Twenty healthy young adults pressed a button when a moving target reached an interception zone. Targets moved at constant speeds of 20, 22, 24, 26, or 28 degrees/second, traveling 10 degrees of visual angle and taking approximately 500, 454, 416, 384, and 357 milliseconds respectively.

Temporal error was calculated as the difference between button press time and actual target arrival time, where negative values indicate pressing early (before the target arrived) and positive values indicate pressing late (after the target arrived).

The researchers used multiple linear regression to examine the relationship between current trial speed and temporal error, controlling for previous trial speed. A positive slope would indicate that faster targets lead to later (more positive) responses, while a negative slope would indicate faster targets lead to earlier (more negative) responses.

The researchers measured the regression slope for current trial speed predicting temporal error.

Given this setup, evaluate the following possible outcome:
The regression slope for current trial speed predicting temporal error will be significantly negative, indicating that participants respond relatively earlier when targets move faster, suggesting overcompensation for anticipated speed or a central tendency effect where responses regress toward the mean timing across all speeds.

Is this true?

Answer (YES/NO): NO